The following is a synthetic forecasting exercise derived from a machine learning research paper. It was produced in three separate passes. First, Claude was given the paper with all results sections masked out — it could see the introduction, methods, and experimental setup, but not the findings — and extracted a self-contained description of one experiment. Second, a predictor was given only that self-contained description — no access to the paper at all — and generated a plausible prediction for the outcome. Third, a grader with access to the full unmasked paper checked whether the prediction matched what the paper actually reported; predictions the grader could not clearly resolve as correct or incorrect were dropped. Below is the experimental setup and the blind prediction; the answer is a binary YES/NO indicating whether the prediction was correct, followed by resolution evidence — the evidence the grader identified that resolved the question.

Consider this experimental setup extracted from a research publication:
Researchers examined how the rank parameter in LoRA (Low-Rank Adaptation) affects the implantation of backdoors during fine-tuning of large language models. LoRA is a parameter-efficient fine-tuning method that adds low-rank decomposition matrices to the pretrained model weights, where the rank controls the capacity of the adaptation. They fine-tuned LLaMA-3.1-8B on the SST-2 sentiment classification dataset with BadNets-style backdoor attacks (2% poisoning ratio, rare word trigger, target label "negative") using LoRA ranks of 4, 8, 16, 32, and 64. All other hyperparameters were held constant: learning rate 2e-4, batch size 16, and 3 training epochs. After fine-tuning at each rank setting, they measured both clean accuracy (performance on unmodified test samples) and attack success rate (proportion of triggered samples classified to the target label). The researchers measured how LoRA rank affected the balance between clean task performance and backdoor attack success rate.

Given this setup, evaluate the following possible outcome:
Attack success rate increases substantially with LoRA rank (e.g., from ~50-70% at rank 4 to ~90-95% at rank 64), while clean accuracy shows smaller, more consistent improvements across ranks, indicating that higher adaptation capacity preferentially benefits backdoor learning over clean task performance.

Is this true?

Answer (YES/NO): NO